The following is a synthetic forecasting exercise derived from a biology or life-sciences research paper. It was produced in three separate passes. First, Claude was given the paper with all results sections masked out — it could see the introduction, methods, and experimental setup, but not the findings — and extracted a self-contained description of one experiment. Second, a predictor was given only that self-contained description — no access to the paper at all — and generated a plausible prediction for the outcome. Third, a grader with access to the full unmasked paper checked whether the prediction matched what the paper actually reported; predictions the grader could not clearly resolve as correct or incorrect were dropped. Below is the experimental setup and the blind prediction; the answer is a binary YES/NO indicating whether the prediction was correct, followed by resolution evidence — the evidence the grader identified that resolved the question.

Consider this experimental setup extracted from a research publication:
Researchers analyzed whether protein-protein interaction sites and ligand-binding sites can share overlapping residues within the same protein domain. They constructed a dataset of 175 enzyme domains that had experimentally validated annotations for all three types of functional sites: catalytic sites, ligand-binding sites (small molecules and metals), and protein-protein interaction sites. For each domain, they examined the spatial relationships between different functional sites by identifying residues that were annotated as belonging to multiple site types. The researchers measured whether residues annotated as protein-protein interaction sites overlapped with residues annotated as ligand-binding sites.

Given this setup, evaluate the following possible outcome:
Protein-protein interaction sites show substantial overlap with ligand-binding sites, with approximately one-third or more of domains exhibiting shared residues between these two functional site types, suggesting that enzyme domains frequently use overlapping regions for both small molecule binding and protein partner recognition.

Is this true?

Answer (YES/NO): NO